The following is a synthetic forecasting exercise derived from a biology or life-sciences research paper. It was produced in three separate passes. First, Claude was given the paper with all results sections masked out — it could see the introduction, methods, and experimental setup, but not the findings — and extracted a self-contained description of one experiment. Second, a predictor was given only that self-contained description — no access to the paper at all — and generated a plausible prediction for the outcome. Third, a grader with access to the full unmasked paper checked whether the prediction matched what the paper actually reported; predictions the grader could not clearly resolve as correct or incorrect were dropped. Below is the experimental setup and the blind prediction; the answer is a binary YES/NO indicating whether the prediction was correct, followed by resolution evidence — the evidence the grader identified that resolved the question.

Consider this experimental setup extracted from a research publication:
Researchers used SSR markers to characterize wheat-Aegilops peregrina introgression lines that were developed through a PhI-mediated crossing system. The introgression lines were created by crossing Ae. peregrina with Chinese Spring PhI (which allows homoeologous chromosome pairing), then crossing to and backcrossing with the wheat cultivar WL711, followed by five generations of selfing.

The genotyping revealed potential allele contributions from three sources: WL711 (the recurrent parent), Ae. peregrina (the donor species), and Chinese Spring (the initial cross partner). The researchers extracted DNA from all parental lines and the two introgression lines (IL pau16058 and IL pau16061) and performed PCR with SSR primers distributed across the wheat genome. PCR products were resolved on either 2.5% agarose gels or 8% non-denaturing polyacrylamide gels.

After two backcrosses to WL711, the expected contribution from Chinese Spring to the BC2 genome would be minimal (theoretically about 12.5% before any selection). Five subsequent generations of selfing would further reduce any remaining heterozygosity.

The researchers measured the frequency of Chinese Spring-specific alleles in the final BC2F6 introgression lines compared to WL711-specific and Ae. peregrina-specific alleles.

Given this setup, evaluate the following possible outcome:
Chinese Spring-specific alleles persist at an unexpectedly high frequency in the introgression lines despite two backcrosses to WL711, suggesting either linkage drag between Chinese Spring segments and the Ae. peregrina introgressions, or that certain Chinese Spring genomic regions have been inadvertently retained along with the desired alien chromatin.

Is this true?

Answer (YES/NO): NO